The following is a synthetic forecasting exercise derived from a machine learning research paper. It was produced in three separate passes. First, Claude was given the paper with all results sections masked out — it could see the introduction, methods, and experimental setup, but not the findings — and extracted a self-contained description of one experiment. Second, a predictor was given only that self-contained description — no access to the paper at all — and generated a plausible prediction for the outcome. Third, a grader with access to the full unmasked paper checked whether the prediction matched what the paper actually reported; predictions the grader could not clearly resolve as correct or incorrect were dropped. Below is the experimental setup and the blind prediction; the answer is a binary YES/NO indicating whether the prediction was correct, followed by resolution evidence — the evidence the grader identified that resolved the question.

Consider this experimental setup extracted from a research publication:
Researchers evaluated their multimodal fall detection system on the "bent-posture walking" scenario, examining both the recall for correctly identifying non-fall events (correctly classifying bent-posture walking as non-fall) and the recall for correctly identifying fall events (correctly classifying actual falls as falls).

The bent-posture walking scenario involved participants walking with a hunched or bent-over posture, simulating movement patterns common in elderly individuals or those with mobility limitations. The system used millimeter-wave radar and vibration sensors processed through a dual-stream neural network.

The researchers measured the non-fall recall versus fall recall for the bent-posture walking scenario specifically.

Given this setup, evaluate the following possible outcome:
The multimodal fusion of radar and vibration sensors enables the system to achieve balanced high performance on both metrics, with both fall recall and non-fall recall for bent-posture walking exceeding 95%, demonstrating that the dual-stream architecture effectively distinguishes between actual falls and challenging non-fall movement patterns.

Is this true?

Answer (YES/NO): NO